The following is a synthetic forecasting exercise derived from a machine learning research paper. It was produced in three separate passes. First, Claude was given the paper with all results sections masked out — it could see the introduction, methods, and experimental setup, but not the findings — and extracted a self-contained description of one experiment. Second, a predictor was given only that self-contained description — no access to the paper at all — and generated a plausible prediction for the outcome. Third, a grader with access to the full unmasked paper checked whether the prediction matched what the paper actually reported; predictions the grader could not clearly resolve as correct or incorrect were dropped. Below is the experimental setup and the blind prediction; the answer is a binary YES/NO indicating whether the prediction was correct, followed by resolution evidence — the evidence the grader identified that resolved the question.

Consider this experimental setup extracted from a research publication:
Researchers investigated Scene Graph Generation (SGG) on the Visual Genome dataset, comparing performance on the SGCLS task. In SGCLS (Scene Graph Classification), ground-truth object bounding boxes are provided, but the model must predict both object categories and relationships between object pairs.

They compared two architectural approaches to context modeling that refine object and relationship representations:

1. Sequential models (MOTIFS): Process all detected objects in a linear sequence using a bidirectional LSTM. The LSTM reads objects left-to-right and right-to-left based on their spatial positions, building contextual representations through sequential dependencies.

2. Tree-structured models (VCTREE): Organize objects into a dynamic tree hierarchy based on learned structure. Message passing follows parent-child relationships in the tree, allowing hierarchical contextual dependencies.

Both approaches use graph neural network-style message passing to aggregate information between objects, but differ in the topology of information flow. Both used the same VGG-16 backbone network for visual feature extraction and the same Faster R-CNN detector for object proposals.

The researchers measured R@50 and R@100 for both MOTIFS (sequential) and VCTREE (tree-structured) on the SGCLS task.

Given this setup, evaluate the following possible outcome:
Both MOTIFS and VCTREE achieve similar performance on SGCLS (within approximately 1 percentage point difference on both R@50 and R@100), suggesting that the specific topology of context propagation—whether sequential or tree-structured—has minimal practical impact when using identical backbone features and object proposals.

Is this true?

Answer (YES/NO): NO